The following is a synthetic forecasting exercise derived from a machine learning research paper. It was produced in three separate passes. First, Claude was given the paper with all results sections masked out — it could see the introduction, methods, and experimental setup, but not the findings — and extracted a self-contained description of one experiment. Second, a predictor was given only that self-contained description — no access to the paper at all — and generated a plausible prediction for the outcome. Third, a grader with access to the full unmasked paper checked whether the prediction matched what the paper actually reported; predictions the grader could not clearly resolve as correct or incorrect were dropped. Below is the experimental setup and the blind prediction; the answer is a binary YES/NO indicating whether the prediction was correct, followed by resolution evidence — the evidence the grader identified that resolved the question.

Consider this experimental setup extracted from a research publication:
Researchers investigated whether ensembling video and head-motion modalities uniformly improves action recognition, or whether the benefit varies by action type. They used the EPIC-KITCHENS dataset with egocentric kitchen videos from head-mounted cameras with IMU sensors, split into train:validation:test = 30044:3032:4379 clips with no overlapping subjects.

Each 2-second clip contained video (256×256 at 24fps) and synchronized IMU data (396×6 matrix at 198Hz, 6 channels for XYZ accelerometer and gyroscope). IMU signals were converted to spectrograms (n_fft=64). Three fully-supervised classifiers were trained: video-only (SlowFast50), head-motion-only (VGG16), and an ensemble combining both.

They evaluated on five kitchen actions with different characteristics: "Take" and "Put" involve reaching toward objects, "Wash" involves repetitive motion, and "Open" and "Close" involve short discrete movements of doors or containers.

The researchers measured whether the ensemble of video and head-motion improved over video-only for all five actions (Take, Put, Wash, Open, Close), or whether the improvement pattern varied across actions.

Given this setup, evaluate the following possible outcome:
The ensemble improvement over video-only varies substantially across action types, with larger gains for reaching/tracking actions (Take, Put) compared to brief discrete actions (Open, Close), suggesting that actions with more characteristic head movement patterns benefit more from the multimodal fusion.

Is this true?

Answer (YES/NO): NO